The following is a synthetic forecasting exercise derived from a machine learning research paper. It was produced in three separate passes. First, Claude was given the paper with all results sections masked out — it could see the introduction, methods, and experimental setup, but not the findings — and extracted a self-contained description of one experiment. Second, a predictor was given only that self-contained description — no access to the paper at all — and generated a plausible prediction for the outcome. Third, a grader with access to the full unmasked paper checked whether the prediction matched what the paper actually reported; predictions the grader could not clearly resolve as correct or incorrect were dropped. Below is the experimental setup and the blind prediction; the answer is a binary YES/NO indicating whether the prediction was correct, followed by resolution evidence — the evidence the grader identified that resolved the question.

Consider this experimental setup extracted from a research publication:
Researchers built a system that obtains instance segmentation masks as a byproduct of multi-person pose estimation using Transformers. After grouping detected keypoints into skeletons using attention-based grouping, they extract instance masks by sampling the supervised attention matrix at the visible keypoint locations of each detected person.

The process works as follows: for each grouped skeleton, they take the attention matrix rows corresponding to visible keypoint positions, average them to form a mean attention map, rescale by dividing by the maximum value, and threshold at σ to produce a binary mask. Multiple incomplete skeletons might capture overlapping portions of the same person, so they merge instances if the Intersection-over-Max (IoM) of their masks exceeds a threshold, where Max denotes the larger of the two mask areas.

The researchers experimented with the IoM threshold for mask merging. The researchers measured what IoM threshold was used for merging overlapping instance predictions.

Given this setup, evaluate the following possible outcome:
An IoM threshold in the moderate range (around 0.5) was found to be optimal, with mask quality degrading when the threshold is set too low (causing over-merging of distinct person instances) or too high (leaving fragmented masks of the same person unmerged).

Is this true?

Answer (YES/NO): NO